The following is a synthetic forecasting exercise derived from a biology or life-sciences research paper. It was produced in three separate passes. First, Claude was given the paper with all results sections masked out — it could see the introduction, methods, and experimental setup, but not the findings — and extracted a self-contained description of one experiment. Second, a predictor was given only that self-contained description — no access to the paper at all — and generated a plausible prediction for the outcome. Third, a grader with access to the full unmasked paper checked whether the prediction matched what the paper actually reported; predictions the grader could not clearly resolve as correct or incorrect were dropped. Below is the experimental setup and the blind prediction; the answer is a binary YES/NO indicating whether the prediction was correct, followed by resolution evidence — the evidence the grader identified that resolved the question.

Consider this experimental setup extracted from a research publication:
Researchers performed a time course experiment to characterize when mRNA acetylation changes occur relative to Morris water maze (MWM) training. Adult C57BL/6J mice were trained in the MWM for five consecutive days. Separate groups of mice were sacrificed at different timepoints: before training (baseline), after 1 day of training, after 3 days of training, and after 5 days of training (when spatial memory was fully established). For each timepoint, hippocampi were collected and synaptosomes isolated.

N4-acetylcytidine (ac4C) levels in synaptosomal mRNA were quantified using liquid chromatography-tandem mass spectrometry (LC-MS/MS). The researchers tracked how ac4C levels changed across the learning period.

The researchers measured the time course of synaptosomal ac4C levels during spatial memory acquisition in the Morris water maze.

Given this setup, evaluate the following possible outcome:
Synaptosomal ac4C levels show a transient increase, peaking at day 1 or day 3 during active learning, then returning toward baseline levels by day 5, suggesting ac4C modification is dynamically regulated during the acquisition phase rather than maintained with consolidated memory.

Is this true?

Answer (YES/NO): NO